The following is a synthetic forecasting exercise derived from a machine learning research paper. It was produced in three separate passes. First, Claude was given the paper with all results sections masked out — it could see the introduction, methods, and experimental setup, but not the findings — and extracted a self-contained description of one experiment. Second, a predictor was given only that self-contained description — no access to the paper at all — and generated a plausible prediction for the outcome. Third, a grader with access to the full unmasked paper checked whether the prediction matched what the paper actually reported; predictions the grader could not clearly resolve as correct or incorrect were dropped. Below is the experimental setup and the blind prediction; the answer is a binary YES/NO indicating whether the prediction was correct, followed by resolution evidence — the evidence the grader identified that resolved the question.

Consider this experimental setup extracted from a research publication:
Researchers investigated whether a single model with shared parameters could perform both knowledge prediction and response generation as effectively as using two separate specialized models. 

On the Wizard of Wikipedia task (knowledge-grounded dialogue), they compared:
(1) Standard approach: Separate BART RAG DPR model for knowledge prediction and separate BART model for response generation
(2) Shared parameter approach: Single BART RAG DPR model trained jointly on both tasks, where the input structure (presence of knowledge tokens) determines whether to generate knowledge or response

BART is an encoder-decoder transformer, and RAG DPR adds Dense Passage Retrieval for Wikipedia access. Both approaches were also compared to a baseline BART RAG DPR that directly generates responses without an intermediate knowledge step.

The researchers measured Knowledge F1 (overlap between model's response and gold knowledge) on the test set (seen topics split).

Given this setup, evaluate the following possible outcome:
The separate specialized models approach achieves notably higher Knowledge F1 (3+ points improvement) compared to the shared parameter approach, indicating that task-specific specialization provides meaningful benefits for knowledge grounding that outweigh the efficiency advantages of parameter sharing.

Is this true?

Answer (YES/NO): NO